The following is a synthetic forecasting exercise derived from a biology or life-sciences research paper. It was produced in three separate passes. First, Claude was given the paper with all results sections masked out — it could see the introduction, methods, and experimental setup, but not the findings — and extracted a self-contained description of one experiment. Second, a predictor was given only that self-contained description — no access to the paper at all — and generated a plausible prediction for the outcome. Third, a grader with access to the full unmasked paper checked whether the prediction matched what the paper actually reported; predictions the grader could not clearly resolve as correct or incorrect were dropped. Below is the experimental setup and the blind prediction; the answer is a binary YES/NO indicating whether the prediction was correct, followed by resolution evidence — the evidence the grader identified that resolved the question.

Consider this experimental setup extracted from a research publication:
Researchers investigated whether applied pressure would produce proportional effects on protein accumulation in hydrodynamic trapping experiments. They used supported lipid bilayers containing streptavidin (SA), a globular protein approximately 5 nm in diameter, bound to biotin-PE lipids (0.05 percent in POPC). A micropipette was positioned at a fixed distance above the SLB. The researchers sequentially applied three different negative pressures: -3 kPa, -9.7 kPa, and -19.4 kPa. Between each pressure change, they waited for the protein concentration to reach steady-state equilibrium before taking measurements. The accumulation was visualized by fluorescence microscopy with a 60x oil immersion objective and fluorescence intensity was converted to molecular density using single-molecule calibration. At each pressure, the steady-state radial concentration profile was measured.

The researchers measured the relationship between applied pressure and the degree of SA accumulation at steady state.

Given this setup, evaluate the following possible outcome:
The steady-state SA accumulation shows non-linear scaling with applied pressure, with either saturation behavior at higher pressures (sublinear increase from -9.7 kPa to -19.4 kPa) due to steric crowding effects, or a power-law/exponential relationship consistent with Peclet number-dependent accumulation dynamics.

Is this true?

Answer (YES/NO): YES